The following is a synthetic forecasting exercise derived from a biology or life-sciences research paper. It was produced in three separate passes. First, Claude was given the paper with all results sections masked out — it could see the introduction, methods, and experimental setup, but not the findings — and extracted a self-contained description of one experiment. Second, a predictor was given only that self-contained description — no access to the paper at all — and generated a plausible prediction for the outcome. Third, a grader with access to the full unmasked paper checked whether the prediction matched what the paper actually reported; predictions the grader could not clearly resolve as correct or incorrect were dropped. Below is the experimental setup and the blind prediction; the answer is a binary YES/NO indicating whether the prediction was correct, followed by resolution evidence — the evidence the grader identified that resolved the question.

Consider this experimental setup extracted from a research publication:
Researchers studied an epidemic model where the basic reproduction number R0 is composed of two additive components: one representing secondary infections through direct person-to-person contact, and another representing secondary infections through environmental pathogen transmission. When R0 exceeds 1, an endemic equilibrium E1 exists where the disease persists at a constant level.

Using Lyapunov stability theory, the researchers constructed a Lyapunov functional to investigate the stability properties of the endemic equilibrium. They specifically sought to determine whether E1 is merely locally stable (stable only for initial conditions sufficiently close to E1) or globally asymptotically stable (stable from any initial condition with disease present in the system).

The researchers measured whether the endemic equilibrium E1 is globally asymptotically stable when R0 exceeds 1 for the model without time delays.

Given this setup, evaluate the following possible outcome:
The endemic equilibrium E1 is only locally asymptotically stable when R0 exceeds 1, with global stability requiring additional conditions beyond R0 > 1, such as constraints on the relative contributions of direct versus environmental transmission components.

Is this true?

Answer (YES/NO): NO